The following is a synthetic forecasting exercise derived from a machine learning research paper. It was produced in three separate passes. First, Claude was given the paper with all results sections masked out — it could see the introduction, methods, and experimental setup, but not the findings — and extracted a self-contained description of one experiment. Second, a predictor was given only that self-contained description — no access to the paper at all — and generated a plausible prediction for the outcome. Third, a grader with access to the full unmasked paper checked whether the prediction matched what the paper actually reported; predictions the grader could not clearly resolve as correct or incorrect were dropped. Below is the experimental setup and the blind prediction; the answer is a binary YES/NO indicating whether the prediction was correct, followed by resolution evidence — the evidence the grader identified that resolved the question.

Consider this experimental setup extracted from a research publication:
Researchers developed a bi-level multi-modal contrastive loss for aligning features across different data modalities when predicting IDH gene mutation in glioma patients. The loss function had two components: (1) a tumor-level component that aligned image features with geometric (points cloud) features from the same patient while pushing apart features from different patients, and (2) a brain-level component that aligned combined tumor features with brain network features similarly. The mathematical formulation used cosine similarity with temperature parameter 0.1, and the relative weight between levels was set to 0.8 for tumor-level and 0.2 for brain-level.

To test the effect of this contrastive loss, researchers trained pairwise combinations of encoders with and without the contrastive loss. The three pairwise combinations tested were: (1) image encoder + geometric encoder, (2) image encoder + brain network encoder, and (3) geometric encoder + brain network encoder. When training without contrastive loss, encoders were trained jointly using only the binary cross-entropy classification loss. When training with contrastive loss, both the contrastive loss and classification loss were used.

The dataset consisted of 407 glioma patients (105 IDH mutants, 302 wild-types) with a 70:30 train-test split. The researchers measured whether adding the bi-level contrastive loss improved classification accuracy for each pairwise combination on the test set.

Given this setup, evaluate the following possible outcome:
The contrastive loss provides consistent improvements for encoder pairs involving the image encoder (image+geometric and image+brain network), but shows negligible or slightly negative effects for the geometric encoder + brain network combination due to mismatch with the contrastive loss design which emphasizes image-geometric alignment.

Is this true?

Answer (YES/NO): NO